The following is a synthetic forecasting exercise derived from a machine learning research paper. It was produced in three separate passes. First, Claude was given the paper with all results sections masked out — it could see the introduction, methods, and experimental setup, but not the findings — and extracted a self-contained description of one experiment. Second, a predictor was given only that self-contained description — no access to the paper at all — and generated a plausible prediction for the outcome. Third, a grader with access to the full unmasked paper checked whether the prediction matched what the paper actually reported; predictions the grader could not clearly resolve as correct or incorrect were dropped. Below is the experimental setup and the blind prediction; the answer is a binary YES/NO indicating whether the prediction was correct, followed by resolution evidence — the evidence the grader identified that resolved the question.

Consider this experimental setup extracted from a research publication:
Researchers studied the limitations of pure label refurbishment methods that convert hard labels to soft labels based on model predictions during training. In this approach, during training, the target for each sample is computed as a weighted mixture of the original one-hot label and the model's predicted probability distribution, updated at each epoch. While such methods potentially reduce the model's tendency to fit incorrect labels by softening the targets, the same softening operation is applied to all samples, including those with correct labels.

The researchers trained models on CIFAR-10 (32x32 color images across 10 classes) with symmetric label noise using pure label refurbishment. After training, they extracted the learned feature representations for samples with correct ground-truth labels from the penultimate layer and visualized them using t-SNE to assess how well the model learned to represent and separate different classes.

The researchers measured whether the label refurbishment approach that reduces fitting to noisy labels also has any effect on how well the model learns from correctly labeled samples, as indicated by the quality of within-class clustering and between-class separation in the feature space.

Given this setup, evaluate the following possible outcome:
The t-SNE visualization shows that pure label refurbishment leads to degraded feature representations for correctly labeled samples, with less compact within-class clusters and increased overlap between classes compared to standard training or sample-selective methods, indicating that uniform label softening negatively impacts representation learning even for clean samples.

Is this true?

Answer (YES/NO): YES